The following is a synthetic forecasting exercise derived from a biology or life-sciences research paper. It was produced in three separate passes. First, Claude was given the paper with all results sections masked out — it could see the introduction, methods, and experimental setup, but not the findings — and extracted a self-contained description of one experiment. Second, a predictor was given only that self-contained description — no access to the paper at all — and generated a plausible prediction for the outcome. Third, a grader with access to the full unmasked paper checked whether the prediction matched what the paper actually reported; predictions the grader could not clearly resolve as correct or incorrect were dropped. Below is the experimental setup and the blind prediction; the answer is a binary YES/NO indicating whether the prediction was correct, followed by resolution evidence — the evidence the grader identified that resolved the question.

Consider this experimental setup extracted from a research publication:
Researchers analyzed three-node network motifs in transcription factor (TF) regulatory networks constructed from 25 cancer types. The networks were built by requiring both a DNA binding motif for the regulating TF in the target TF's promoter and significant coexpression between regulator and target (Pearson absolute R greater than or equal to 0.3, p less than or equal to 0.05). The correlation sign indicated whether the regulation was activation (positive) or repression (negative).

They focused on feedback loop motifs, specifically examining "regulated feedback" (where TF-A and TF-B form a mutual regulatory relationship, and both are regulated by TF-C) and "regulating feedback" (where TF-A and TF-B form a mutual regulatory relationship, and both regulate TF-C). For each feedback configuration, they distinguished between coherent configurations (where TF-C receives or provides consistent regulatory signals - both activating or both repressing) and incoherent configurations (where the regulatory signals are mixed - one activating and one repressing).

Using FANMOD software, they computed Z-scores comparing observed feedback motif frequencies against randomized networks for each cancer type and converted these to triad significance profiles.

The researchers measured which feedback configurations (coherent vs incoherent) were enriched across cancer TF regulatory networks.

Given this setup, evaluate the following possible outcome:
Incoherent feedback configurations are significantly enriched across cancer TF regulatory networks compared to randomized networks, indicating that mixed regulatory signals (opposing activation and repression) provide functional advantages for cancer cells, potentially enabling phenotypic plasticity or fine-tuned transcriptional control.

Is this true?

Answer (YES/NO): NO